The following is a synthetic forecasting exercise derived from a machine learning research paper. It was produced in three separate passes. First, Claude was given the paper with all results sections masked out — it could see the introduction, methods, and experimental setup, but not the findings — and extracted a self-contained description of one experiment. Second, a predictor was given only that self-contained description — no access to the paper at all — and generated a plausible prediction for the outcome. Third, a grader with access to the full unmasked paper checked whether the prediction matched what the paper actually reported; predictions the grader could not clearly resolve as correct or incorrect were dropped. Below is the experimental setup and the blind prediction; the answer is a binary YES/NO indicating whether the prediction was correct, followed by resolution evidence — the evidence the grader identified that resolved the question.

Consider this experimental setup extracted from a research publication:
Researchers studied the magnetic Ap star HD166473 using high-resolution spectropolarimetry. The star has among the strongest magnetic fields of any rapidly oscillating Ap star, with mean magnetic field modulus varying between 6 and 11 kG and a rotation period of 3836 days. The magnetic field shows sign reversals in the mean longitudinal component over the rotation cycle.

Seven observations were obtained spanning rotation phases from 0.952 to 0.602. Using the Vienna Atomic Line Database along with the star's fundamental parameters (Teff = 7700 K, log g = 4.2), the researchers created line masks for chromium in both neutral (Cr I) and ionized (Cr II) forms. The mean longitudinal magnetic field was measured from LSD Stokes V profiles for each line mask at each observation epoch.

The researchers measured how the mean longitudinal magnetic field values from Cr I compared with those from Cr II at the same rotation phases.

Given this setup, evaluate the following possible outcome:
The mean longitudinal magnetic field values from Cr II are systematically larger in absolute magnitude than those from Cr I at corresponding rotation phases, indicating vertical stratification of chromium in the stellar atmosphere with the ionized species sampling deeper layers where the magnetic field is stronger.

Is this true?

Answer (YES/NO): NO